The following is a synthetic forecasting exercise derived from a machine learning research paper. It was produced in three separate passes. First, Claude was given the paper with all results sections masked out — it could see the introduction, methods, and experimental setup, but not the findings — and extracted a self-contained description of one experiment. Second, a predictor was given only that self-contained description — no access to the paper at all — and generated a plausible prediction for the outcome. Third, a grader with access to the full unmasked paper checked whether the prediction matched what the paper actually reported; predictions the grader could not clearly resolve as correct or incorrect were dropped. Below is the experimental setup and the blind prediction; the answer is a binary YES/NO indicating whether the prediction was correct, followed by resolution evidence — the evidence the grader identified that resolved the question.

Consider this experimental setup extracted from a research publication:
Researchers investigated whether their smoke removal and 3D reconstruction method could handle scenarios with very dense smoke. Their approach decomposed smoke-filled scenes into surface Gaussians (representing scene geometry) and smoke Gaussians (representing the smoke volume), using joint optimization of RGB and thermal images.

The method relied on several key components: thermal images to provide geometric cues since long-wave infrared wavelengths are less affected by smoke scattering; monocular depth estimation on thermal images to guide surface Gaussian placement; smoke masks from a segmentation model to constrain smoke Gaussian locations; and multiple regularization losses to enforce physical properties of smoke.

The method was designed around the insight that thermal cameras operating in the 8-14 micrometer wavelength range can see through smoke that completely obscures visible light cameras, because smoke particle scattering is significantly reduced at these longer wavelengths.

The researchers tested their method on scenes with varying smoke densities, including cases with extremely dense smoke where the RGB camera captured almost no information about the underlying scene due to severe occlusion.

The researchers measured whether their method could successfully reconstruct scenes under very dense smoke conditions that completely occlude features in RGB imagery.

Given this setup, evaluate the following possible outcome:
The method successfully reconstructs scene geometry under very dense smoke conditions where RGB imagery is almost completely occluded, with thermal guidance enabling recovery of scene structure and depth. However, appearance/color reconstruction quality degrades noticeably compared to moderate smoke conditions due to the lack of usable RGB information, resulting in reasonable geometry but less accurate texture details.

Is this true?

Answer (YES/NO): NO